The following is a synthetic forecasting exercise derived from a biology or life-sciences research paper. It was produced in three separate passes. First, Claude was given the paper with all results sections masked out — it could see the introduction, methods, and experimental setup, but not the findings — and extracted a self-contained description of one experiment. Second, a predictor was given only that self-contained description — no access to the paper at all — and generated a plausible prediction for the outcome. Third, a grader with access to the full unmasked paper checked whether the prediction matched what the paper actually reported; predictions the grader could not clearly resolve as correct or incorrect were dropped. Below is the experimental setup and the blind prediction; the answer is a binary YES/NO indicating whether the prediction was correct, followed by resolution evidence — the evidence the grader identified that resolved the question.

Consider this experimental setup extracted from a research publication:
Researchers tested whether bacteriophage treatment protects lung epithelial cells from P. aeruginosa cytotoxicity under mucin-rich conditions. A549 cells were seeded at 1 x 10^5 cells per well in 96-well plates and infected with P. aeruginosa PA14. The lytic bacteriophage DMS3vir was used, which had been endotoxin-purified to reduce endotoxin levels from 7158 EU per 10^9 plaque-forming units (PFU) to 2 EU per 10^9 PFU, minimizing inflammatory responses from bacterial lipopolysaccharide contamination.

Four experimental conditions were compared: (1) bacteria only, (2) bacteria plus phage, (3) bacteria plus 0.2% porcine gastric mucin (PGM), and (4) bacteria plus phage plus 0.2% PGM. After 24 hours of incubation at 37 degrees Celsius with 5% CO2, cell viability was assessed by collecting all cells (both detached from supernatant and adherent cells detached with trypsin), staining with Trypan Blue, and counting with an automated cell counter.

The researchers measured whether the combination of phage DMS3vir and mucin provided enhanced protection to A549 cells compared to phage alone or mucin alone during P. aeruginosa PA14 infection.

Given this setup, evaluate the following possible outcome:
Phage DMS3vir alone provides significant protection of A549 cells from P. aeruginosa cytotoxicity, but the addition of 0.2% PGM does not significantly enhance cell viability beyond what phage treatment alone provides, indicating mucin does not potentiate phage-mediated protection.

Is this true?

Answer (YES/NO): NO